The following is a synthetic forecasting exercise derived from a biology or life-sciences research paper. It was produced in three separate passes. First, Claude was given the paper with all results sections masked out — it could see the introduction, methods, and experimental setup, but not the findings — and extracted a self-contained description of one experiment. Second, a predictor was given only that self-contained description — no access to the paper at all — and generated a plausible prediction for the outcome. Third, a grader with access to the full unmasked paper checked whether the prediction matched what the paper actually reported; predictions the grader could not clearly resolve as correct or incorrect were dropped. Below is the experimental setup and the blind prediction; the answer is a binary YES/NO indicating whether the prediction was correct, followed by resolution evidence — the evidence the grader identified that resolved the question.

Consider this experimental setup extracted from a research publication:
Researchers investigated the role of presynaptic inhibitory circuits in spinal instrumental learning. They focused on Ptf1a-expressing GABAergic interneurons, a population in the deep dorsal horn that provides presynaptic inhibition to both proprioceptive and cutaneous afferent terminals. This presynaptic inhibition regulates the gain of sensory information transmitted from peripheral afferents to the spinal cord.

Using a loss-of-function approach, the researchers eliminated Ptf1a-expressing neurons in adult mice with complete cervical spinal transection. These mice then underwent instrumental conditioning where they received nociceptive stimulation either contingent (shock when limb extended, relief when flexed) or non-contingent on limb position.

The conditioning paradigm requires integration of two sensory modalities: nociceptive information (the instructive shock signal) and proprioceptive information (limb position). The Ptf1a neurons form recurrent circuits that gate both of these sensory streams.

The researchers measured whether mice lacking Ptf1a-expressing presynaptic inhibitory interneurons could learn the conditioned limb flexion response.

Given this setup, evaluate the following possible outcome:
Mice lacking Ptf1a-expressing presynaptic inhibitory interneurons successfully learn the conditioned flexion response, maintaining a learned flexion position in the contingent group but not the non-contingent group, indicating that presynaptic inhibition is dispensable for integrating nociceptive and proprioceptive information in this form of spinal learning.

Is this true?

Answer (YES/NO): NO